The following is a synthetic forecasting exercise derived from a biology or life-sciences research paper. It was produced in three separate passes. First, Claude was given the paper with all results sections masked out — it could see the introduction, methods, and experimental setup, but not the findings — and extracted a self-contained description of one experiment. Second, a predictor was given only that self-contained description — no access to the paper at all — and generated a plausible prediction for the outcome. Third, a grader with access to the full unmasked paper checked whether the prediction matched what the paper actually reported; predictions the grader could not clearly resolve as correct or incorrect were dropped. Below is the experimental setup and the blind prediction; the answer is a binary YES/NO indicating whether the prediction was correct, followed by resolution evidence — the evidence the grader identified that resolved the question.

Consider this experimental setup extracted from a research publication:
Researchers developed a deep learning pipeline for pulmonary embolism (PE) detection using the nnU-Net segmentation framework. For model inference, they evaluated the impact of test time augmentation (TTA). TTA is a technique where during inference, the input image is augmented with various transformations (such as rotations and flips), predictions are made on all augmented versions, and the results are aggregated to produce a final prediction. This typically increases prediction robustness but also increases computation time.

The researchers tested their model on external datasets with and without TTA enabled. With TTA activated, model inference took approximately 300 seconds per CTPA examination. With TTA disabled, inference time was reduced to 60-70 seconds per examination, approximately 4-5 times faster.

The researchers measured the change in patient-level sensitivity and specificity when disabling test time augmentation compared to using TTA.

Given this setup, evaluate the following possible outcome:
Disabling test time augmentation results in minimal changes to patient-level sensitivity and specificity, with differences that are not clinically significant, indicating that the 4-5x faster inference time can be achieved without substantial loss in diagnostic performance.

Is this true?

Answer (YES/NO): YES